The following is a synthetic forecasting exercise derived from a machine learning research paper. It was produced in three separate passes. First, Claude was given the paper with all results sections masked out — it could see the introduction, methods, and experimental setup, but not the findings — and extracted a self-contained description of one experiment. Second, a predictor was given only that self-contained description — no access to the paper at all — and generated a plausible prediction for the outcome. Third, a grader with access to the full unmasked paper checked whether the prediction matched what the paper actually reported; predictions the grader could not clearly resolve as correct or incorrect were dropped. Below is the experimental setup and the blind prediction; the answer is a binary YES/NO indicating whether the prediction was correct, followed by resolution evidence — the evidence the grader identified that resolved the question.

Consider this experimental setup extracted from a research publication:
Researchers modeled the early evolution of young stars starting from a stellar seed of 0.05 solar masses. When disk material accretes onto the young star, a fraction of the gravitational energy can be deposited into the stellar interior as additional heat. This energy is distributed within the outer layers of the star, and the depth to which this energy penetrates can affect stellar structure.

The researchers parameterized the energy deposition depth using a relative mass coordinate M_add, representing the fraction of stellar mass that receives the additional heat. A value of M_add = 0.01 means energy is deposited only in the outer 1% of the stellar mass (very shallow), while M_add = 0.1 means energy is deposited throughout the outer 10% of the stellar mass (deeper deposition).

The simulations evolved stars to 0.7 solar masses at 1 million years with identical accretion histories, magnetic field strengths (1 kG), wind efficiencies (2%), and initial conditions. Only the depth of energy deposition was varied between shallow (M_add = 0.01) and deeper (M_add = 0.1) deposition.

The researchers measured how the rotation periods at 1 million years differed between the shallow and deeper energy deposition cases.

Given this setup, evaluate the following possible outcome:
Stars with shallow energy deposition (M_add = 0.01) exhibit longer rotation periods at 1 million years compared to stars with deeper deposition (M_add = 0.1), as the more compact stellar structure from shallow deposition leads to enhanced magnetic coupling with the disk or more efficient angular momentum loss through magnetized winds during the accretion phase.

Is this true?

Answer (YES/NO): NO